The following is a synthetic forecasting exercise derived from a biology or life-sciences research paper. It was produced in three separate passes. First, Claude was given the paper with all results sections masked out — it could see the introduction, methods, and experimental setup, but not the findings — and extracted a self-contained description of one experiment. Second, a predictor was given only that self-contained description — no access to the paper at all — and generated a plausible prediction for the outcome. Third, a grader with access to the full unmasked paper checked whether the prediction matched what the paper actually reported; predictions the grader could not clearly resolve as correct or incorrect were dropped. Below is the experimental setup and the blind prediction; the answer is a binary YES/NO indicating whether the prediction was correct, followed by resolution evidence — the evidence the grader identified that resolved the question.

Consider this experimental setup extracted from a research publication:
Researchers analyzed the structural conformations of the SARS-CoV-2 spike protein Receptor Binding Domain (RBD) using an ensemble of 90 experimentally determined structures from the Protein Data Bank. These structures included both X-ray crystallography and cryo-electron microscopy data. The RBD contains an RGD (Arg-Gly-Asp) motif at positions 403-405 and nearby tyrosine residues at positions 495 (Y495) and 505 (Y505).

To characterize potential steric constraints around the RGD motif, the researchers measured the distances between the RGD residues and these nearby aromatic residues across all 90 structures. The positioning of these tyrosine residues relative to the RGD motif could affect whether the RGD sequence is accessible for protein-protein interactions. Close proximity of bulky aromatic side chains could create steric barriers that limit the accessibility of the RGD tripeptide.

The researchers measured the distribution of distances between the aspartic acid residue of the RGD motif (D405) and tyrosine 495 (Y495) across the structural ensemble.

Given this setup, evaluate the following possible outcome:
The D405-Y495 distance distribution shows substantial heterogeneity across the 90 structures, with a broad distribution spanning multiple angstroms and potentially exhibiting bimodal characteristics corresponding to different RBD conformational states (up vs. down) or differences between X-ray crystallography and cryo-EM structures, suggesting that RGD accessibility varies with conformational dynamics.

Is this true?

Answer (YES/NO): NO